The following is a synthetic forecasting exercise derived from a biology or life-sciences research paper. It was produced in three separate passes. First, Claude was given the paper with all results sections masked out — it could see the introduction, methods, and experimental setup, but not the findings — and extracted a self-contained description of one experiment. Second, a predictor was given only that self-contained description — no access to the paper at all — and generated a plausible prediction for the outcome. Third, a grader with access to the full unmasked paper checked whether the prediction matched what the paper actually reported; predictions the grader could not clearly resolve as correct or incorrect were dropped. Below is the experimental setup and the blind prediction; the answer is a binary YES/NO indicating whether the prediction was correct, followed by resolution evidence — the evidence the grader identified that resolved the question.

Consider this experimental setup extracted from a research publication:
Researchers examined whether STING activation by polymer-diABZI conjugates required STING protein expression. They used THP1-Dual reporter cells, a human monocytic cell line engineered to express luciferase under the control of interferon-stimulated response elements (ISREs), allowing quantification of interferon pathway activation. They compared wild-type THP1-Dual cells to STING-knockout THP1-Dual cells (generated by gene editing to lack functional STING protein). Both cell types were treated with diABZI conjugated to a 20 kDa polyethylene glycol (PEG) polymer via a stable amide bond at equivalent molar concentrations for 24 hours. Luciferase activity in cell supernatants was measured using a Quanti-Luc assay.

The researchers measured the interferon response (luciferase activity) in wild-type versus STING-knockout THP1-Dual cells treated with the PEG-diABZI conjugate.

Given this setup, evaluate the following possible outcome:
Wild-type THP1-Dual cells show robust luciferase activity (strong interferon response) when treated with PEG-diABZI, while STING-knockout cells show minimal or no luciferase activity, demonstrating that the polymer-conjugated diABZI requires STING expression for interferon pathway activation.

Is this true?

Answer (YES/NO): YES